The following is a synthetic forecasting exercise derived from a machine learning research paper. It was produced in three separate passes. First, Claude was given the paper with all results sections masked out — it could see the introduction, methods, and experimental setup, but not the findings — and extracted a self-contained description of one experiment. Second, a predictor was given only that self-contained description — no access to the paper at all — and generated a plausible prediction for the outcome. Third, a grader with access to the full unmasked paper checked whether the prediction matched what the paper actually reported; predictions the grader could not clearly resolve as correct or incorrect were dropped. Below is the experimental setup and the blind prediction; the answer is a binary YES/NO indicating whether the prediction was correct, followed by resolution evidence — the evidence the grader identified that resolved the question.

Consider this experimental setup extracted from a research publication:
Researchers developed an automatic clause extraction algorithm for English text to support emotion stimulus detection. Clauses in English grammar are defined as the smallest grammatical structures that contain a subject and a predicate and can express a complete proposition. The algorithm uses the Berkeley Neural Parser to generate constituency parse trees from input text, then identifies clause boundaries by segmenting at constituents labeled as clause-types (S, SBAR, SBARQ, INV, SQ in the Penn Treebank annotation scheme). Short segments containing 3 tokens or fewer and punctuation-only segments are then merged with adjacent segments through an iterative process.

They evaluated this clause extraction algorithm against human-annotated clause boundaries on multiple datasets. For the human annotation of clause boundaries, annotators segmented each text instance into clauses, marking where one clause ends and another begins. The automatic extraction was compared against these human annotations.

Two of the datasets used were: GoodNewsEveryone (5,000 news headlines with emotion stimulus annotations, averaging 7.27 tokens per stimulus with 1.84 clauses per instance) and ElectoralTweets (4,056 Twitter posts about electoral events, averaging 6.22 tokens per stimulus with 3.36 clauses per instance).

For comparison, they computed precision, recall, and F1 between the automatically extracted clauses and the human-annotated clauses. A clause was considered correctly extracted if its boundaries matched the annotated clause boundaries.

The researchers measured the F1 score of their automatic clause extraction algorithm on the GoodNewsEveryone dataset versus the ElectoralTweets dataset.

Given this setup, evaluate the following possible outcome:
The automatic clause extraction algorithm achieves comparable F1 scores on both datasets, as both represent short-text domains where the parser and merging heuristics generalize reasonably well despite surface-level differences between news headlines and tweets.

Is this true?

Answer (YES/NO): YES